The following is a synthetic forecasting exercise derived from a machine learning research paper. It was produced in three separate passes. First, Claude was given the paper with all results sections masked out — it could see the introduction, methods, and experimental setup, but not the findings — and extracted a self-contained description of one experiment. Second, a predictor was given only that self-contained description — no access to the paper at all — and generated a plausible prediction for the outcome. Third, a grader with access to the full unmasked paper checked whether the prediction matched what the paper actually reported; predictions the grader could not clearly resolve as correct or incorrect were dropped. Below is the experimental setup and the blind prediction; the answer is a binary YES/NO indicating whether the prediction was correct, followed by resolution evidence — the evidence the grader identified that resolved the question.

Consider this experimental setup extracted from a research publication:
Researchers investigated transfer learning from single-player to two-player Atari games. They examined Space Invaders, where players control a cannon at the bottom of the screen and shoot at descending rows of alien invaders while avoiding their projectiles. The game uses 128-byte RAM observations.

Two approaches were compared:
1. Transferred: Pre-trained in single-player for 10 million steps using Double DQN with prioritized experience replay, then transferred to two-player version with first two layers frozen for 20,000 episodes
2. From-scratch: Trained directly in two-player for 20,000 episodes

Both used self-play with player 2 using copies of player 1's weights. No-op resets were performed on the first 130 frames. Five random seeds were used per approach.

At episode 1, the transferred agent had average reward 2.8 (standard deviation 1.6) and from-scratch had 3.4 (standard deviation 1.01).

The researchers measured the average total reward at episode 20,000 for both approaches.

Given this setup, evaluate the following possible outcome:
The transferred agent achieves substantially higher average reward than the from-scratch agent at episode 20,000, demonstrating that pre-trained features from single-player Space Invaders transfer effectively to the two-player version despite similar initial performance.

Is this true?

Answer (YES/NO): YES